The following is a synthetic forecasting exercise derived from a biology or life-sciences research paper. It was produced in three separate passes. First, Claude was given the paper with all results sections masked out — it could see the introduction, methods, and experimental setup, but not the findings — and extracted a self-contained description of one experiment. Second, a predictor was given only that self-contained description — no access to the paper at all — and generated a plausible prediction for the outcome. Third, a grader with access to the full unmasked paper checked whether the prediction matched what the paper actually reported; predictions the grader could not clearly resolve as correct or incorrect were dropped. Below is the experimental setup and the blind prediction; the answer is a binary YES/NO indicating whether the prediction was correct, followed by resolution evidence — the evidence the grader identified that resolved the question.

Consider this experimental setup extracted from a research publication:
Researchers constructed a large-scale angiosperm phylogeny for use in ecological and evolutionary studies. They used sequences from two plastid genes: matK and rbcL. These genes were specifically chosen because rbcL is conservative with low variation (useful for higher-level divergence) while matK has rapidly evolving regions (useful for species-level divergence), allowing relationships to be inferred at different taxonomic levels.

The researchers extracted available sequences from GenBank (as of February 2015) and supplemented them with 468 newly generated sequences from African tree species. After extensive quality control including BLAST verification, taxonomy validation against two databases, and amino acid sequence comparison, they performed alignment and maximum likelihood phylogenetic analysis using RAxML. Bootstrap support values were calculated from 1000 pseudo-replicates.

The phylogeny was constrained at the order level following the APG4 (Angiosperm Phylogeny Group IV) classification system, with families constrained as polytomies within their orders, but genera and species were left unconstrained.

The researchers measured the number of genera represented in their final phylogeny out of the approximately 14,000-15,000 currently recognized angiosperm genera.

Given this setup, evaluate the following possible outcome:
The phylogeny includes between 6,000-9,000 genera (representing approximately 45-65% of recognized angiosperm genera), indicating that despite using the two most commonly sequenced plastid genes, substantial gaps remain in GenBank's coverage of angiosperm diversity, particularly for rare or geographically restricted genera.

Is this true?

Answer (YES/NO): YES